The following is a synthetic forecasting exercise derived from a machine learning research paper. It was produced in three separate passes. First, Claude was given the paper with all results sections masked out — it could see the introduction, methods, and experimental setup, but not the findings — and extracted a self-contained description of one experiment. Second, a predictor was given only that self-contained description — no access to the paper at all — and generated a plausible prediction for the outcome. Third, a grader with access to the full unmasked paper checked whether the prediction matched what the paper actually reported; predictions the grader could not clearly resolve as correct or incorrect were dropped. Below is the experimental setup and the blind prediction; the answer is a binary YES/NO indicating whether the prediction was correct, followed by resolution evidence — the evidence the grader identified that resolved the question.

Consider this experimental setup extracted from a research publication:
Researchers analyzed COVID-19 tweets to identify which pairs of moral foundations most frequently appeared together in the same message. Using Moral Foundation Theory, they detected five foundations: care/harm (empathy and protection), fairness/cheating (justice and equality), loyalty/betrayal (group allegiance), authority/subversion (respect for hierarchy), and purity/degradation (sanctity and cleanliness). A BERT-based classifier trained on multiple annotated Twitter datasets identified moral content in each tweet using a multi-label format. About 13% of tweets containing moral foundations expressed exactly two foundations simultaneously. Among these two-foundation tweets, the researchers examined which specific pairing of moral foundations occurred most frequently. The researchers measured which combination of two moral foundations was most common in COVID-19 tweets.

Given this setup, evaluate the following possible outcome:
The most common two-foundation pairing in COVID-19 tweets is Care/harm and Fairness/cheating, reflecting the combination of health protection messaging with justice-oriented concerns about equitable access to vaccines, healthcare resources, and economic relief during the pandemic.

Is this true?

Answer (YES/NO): NO